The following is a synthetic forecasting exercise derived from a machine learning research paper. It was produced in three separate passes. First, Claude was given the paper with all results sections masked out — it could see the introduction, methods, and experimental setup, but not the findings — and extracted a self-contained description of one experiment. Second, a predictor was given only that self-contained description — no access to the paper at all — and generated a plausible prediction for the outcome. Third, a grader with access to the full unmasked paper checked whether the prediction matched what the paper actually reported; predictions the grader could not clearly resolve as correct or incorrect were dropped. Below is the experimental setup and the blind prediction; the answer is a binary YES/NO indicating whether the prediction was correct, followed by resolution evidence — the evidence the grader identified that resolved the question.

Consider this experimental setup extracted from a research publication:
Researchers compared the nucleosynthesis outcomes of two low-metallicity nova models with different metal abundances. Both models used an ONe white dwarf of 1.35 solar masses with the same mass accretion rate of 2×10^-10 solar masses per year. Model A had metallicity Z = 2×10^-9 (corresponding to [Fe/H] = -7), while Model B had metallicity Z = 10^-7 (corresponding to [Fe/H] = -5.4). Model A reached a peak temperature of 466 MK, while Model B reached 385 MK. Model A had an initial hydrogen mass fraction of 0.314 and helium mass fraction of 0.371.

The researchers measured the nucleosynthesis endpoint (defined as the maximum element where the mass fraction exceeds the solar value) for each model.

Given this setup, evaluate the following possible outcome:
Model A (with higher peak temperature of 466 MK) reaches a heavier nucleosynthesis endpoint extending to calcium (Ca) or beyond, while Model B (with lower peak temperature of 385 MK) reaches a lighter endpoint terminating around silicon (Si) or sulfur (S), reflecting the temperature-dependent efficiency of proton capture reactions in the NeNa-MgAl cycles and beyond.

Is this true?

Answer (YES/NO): NO